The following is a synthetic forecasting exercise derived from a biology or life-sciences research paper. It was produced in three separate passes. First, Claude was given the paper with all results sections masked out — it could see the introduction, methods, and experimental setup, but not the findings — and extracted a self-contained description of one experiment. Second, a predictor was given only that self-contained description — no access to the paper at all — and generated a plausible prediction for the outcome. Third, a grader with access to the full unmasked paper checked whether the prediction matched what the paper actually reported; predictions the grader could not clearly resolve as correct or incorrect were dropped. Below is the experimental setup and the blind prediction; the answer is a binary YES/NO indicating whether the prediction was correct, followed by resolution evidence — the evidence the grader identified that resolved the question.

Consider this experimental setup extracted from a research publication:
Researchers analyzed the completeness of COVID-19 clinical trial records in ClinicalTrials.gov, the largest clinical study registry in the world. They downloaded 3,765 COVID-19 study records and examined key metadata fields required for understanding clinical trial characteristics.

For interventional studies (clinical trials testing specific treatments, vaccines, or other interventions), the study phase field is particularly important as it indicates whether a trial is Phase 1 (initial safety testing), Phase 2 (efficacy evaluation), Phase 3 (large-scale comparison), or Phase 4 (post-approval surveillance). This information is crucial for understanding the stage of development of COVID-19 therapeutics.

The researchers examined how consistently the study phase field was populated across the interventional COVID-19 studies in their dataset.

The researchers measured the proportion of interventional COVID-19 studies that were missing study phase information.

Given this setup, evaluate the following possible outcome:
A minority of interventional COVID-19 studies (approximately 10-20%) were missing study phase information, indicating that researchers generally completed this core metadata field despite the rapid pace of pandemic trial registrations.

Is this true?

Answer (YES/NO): NO